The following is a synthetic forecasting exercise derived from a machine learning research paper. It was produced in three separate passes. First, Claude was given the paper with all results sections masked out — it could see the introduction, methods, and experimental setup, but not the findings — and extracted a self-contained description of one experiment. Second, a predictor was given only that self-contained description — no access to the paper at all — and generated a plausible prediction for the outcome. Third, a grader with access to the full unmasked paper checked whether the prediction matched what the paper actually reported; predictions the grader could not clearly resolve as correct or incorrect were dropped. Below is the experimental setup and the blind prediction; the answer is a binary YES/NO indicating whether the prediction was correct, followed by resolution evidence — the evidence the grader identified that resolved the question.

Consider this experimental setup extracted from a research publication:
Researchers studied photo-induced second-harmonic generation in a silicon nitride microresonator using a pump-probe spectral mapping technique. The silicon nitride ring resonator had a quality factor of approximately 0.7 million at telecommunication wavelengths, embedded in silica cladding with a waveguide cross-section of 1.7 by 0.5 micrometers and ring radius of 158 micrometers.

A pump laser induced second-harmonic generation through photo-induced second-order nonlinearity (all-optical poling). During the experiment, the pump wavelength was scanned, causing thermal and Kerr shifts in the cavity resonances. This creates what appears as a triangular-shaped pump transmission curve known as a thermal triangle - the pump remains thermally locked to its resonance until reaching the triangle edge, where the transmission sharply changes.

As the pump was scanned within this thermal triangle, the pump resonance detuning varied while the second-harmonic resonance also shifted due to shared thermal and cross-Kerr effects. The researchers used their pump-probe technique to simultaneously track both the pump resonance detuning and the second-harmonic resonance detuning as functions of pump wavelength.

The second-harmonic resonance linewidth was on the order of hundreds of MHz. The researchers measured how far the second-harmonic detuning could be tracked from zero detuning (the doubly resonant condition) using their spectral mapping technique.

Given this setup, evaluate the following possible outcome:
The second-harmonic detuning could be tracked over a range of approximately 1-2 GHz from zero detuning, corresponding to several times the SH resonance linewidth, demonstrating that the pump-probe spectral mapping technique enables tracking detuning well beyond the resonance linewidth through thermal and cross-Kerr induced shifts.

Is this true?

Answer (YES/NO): NO